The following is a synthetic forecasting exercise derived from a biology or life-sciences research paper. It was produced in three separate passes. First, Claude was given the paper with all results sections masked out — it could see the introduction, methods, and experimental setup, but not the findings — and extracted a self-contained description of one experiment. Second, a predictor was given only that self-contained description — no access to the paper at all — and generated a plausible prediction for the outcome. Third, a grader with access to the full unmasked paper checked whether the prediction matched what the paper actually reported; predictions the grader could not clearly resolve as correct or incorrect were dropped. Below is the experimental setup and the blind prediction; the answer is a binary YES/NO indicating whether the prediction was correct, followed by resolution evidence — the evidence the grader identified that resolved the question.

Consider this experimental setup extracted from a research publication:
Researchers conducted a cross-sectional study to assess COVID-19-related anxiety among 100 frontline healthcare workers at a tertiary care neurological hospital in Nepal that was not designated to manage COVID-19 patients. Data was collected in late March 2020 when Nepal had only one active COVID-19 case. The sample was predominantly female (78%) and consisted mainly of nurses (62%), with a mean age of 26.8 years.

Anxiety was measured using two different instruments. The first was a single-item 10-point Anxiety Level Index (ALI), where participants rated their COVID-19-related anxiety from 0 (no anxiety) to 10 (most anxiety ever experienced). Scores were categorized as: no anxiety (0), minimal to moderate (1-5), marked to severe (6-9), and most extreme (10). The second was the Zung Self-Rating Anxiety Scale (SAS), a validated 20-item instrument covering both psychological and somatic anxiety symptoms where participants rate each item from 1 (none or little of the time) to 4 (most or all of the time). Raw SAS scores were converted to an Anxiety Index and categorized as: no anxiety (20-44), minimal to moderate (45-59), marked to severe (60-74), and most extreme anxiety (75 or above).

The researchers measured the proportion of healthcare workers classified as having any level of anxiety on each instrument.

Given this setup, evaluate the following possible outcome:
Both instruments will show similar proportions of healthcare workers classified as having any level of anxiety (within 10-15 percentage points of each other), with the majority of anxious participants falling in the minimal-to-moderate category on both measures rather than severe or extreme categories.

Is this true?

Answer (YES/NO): NO